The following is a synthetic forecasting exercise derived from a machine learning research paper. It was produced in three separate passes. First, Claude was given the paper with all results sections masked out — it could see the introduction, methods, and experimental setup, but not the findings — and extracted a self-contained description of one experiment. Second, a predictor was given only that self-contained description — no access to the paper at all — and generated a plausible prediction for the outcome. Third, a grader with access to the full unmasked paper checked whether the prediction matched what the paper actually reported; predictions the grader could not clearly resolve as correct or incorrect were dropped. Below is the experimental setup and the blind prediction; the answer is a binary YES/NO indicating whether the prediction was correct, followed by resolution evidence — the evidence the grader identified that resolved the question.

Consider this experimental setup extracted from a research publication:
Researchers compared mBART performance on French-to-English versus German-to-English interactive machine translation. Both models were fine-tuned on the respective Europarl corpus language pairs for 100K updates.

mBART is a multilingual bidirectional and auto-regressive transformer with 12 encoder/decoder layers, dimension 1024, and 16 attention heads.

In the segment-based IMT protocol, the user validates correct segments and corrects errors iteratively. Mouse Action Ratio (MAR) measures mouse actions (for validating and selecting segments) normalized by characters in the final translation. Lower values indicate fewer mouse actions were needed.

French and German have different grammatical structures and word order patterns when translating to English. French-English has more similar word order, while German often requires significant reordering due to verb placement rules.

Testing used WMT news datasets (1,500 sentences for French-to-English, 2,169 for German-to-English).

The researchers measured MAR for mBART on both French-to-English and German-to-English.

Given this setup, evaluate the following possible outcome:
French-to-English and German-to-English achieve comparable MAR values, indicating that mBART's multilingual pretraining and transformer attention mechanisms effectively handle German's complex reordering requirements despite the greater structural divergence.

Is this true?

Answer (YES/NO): NO